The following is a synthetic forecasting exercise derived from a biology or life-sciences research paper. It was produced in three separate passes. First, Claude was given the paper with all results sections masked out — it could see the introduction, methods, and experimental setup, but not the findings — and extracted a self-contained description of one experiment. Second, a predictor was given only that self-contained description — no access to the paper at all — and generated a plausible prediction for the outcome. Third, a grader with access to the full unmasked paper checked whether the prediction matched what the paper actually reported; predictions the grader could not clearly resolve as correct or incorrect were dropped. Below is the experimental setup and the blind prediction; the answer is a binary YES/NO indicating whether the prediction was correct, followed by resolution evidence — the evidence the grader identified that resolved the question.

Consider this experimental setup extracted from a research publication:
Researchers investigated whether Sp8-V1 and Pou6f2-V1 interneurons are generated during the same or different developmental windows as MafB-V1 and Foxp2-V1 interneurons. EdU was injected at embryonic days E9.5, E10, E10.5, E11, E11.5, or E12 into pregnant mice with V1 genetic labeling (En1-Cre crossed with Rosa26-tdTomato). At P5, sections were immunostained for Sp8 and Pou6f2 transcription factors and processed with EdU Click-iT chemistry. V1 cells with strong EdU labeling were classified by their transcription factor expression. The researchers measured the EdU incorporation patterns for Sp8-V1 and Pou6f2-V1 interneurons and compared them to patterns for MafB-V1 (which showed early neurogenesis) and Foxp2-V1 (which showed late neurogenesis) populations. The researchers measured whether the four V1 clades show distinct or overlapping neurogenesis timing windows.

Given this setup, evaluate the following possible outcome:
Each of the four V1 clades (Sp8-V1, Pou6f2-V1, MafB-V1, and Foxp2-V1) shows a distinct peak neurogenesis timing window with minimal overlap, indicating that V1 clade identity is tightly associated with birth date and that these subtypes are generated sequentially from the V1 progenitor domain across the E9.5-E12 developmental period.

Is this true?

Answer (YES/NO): NO